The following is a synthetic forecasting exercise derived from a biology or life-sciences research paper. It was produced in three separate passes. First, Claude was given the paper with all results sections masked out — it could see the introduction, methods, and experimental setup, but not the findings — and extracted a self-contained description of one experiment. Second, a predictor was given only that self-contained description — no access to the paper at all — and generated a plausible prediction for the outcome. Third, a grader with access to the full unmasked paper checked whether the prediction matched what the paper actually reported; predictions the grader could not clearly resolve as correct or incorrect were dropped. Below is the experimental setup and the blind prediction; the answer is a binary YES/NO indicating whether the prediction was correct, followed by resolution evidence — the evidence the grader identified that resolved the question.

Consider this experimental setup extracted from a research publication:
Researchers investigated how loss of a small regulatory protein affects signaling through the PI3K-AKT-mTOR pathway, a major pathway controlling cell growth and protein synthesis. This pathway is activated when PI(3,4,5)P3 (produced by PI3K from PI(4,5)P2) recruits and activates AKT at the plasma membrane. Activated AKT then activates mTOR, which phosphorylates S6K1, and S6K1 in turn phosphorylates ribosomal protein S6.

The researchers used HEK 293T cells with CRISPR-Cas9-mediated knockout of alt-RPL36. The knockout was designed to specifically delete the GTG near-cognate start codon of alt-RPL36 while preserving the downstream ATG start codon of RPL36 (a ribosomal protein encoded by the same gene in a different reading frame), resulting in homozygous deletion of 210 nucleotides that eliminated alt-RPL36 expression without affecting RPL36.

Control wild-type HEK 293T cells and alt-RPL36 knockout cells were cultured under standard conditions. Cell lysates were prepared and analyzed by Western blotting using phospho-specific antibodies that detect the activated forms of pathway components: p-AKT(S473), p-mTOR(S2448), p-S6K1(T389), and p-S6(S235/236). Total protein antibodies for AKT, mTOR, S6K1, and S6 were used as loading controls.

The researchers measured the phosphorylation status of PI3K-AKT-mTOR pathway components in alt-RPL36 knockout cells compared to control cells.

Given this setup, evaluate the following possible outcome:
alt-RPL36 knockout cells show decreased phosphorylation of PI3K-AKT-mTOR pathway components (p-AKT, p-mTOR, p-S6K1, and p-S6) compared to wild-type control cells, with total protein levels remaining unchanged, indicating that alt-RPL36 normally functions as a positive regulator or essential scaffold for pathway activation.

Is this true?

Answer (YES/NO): NO